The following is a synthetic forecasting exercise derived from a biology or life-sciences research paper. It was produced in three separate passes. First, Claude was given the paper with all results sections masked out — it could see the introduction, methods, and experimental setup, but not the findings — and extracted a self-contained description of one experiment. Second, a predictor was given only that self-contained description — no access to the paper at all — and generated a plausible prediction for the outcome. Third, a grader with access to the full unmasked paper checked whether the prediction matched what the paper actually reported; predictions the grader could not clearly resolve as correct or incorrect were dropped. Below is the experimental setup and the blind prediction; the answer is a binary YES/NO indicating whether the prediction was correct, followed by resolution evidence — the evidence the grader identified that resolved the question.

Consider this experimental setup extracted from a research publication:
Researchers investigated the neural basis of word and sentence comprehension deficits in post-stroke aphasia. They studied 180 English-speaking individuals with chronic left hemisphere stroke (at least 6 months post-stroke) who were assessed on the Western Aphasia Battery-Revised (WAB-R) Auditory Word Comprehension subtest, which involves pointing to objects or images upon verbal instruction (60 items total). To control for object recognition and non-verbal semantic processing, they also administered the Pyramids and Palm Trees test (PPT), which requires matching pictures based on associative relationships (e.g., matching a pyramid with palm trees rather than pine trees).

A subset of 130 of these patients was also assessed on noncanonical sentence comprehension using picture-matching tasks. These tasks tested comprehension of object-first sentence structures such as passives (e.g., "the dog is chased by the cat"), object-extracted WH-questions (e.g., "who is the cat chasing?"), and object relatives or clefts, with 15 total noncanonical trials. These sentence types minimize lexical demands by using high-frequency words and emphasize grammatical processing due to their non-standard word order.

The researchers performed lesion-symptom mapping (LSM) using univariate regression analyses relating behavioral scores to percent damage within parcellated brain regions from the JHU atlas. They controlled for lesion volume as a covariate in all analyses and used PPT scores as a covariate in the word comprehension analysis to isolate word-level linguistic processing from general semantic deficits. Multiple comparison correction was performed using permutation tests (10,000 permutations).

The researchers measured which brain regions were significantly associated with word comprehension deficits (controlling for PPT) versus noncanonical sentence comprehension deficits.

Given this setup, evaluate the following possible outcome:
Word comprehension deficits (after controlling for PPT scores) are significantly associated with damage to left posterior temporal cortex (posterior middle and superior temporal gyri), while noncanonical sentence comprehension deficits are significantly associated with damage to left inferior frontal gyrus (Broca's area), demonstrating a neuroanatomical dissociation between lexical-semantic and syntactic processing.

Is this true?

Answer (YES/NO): NO